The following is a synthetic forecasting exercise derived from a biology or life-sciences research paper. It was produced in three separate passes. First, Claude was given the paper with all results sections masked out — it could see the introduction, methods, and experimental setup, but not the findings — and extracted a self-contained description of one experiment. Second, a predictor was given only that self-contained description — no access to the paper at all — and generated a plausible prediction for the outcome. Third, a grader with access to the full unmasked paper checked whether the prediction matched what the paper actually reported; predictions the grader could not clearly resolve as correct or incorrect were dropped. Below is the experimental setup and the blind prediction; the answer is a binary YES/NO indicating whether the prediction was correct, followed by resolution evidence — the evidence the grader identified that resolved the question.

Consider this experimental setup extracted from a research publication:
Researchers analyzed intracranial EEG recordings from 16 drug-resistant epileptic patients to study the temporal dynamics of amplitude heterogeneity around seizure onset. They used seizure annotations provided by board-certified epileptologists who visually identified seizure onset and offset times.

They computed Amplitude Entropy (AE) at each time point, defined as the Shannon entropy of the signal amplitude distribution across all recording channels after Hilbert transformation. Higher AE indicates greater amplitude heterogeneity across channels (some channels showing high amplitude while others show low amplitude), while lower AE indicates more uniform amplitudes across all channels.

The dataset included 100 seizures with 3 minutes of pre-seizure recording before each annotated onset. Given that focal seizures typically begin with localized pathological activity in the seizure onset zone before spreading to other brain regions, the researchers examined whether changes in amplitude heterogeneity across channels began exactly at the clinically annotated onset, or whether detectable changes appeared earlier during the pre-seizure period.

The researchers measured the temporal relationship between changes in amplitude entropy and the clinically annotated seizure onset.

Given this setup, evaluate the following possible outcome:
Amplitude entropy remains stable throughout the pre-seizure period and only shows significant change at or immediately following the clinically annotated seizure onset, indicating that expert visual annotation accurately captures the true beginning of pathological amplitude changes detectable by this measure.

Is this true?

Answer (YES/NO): YES